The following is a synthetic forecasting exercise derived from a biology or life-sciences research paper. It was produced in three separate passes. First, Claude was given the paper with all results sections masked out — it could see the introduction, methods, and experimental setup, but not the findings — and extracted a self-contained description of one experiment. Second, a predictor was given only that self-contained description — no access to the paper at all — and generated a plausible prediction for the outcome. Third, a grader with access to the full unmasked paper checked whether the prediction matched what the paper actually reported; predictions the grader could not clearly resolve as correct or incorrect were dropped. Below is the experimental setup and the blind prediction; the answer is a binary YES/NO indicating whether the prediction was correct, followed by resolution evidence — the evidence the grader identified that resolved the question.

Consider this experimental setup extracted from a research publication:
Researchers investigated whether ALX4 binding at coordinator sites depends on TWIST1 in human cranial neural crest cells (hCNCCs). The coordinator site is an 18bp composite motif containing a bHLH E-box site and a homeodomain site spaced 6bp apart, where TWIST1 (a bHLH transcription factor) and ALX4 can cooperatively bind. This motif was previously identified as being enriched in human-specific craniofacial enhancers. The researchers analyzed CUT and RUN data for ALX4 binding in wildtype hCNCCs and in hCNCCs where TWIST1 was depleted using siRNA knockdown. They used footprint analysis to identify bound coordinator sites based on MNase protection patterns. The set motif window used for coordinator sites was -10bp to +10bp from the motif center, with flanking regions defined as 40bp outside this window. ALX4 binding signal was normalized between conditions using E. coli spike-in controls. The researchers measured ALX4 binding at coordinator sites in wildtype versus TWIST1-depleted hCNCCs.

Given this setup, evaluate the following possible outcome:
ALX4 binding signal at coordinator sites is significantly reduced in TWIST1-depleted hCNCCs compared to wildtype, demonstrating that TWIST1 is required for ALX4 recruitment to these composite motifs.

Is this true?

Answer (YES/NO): YES